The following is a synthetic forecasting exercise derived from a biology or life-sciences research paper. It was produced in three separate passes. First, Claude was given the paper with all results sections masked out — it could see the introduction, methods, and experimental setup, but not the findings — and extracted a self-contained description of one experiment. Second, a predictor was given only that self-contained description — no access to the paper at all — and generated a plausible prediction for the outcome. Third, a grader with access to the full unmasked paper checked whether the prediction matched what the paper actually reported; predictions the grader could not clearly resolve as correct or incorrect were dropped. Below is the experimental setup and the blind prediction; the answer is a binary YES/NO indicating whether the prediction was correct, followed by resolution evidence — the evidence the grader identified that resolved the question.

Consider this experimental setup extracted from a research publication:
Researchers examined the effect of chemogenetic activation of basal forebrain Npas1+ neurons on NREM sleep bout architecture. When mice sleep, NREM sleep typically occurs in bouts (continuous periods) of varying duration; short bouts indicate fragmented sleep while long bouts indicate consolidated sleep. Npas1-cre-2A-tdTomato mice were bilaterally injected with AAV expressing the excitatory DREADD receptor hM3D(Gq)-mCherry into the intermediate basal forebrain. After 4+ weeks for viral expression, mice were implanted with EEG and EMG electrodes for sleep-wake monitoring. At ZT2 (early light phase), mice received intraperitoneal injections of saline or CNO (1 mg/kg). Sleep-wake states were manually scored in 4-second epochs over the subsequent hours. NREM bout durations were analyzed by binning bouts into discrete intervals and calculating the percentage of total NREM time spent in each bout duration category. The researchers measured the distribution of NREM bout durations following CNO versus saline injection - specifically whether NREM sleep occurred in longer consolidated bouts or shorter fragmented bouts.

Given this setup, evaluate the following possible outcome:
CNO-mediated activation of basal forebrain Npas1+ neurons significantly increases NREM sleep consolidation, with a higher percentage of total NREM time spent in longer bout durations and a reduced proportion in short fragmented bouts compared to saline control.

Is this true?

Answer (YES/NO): NO